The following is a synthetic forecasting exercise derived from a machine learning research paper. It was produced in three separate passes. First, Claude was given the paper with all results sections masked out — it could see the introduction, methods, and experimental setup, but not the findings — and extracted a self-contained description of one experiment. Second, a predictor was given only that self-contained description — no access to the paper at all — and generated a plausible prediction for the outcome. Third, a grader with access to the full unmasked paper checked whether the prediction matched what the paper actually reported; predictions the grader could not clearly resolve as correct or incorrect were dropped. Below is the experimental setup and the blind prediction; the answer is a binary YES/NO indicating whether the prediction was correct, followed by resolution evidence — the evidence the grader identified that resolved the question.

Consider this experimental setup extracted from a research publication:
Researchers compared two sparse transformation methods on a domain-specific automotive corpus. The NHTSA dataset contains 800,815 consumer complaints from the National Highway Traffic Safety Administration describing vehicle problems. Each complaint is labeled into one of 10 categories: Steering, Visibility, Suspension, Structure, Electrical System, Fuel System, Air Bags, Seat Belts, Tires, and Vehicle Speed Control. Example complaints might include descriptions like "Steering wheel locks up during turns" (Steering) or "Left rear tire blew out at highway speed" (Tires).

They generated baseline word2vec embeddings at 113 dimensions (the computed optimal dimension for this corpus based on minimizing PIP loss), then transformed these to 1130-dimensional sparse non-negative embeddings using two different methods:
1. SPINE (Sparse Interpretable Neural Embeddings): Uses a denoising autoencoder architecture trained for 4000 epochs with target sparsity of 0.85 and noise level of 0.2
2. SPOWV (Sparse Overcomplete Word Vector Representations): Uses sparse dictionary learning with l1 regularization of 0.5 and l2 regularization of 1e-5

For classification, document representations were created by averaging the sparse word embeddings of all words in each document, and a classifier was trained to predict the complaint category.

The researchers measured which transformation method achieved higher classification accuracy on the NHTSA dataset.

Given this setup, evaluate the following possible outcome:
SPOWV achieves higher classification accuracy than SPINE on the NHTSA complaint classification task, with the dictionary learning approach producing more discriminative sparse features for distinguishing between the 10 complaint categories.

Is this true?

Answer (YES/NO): YES